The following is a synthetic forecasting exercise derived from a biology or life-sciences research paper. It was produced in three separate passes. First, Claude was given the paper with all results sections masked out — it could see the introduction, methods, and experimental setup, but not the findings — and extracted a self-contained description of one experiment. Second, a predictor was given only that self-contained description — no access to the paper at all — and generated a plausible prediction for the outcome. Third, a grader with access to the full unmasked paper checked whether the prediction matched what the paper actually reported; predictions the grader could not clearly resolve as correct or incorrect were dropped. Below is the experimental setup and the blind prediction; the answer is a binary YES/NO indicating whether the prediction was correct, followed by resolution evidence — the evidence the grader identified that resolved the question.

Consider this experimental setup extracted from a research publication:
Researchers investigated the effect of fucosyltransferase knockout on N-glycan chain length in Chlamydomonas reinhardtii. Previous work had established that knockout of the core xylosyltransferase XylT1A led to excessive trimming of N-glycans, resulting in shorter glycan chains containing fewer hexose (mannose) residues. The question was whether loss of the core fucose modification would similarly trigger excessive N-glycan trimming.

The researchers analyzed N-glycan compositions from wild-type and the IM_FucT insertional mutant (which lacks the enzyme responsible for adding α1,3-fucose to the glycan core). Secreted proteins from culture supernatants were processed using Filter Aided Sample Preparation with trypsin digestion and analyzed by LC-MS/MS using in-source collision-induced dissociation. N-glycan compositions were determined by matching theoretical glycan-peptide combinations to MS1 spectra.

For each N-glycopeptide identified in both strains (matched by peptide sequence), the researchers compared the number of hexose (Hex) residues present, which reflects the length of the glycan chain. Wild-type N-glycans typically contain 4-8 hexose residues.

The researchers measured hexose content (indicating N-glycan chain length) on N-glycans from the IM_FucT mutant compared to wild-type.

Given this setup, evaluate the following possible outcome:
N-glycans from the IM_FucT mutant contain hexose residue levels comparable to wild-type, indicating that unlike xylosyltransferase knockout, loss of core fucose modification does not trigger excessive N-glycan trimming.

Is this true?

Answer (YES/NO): NO